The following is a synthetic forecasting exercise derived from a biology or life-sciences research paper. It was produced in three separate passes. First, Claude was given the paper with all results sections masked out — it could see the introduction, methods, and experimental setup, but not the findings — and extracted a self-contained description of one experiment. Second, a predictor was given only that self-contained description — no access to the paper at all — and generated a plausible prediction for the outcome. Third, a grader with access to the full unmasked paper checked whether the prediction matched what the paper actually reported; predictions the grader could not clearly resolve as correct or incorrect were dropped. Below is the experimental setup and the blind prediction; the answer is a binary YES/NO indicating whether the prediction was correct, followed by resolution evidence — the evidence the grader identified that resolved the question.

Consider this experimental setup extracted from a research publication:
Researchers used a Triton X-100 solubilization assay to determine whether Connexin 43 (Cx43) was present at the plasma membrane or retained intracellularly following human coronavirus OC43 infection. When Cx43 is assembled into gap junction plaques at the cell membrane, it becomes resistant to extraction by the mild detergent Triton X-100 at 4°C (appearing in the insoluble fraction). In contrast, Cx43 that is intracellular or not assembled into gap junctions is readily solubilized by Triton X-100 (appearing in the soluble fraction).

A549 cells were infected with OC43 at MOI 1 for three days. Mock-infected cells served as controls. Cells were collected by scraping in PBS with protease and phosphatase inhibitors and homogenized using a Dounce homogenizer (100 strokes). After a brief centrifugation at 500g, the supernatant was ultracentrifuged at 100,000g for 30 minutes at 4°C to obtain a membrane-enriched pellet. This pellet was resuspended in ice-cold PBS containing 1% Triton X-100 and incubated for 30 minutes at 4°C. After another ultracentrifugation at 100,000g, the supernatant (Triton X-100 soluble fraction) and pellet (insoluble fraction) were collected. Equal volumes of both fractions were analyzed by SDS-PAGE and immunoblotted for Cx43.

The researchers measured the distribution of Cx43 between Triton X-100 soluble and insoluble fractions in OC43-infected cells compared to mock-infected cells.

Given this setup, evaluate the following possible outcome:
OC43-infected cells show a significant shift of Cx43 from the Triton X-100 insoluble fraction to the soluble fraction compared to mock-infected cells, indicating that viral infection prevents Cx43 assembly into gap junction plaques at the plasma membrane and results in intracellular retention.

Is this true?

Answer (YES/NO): YES